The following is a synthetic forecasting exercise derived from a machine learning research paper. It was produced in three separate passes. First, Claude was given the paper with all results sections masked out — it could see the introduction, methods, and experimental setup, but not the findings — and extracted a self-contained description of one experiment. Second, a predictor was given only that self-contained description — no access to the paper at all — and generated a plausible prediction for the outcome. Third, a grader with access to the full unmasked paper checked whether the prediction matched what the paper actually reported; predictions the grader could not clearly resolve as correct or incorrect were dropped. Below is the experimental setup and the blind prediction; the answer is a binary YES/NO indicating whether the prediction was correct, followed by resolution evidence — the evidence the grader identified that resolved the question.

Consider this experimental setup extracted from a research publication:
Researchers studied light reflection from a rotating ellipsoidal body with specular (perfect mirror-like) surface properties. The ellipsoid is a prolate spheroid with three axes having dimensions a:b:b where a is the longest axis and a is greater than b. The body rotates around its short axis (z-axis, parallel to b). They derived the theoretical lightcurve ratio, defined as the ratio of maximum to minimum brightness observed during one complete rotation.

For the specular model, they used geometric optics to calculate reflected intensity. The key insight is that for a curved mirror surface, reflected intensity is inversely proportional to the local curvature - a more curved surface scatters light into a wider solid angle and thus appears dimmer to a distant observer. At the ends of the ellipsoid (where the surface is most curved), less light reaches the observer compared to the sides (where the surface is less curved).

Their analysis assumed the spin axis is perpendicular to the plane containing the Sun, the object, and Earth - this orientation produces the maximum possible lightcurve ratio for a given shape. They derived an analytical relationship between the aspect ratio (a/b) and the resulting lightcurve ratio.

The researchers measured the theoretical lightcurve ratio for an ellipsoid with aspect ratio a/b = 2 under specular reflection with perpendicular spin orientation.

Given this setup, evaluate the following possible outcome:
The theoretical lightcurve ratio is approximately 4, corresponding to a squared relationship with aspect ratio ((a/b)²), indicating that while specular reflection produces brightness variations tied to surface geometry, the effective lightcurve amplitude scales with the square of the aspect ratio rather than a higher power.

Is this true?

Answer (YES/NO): NO